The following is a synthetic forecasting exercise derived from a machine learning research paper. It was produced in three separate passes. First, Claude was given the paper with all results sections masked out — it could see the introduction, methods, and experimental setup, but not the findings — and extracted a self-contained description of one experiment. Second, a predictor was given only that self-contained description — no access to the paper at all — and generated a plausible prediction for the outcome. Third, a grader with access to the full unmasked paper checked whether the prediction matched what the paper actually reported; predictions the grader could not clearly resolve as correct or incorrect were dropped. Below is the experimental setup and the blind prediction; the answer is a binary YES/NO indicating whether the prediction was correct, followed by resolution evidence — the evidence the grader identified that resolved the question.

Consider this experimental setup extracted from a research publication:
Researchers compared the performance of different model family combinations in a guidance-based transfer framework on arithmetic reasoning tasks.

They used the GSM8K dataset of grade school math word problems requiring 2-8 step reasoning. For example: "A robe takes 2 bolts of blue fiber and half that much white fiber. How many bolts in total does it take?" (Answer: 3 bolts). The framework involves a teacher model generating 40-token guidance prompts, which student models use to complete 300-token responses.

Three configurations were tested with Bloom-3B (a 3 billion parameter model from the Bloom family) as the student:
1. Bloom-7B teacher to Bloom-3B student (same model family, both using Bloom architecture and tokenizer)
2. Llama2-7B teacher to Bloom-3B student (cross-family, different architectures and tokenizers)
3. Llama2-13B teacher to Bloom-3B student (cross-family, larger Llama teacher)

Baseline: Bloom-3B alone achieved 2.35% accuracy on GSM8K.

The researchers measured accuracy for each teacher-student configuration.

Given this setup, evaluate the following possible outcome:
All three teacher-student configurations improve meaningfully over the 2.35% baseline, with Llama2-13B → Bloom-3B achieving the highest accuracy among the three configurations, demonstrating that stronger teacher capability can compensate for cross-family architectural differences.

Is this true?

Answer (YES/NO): NO